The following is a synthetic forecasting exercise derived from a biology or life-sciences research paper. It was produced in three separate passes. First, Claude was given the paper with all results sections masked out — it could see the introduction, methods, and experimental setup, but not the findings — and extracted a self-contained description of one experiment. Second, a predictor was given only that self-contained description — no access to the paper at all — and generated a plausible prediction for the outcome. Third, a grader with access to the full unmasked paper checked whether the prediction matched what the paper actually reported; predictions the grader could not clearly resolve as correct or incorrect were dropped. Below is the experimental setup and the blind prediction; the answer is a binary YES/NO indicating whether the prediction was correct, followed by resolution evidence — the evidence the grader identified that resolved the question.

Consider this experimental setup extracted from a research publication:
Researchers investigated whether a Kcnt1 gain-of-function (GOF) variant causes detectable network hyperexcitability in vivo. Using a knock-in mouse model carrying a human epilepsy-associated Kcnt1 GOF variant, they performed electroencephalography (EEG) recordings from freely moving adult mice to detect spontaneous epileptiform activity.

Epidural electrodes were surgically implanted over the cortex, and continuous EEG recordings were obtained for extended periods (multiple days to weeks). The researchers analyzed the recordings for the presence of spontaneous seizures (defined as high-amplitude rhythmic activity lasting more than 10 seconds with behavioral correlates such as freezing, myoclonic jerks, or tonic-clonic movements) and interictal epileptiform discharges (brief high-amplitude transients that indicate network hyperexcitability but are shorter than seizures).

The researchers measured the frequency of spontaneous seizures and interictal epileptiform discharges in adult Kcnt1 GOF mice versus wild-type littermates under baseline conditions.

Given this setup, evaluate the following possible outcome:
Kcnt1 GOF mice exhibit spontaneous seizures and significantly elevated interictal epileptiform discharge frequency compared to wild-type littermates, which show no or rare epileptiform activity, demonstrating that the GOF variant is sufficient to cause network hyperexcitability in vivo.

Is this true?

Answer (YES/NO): YES